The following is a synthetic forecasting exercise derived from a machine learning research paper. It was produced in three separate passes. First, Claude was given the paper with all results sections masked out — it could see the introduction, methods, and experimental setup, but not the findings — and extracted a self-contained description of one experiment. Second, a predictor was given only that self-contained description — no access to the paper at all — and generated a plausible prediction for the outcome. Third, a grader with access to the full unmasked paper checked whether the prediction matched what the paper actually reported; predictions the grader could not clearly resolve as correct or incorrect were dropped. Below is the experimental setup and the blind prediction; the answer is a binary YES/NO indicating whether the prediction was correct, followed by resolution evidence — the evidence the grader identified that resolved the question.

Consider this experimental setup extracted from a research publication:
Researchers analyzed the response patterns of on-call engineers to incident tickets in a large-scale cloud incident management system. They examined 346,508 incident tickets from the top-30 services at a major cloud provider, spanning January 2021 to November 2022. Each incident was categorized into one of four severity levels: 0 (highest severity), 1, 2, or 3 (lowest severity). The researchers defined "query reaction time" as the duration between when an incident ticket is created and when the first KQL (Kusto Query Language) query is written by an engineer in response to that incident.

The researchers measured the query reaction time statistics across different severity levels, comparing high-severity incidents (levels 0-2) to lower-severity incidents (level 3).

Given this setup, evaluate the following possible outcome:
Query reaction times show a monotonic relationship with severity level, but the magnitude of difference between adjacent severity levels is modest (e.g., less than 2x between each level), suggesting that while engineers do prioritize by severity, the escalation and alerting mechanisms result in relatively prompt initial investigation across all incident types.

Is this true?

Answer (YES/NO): NO